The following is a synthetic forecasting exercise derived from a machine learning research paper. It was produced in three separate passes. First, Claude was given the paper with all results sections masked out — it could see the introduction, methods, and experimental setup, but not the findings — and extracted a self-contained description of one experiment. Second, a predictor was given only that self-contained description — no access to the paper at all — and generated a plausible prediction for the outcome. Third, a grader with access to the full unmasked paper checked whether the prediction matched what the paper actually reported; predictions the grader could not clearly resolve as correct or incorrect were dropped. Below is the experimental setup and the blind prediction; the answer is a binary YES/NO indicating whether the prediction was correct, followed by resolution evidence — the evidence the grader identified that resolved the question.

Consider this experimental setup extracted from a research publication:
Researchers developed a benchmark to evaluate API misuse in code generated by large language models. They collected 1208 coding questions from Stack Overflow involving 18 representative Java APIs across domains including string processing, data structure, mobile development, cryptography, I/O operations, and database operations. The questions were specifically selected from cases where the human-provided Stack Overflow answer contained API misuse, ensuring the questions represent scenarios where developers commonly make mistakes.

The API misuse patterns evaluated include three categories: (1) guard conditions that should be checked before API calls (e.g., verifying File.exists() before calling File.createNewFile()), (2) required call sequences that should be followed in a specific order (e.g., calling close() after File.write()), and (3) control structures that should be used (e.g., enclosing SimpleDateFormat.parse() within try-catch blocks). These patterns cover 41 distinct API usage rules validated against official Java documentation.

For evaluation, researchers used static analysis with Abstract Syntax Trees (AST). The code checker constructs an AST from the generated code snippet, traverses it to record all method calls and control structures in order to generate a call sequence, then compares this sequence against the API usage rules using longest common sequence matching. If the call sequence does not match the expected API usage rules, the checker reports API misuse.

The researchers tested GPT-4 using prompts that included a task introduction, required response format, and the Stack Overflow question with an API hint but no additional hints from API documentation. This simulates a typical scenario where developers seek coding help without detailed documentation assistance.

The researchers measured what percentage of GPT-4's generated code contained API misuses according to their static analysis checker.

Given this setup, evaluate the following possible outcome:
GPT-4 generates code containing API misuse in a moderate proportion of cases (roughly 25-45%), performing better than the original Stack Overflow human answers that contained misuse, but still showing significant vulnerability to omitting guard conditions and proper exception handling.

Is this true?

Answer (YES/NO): NO